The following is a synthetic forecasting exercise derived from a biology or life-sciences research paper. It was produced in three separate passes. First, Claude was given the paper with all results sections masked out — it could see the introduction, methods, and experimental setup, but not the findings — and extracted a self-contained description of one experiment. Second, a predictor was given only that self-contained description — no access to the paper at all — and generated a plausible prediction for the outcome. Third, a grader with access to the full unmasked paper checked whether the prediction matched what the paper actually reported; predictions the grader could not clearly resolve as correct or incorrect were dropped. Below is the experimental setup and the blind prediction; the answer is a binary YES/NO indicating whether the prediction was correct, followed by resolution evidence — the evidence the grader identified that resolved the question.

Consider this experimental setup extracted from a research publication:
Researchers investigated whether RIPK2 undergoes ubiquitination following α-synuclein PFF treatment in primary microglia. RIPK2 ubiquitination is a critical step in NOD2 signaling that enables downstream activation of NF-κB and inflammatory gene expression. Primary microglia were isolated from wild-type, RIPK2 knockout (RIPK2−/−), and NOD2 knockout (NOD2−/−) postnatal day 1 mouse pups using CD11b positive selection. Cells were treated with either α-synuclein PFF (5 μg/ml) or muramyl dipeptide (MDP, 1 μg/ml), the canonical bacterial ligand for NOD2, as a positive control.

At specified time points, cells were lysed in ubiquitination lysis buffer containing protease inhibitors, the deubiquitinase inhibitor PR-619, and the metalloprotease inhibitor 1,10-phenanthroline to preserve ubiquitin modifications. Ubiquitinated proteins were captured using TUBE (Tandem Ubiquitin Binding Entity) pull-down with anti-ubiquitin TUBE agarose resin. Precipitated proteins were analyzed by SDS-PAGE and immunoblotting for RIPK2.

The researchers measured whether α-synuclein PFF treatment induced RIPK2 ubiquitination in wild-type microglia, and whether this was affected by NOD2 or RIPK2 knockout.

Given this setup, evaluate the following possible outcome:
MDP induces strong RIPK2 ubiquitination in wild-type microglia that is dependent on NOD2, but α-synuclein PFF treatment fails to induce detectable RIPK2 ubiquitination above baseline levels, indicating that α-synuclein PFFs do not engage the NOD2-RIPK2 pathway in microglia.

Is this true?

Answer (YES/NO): NO